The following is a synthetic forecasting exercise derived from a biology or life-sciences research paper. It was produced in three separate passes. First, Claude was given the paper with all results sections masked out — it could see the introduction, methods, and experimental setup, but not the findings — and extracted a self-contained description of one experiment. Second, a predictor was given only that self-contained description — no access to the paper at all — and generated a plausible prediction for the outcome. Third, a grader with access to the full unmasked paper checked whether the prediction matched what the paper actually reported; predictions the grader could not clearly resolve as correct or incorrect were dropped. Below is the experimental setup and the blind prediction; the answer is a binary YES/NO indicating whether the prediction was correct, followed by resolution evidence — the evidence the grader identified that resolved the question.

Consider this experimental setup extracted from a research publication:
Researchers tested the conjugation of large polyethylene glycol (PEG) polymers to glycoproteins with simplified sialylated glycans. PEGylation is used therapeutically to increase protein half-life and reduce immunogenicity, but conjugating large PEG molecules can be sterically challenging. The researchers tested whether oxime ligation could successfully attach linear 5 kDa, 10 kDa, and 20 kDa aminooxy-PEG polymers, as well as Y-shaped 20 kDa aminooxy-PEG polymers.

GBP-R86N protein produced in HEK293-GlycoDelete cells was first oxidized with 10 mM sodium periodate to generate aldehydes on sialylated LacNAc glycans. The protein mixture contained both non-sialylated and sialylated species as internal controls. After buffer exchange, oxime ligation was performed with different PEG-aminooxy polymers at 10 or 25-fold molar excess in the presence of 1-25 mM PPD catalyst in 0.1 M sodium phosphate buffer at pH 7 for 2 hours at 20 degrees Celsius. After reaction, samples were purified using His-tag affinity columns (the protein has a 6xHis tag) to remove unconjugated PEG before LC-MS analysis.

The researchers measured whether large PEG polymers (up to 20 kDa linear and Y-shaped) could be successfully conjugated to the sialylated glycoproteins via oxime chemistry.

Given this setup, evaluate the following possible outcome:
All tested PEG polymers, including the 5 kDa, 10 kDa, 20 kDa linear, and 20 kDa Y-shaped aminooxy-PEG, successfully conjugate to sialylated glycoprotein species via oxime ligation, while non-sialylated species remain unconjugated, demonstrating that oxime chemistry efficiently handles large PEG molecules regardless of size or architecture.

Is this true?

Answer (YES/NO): YES